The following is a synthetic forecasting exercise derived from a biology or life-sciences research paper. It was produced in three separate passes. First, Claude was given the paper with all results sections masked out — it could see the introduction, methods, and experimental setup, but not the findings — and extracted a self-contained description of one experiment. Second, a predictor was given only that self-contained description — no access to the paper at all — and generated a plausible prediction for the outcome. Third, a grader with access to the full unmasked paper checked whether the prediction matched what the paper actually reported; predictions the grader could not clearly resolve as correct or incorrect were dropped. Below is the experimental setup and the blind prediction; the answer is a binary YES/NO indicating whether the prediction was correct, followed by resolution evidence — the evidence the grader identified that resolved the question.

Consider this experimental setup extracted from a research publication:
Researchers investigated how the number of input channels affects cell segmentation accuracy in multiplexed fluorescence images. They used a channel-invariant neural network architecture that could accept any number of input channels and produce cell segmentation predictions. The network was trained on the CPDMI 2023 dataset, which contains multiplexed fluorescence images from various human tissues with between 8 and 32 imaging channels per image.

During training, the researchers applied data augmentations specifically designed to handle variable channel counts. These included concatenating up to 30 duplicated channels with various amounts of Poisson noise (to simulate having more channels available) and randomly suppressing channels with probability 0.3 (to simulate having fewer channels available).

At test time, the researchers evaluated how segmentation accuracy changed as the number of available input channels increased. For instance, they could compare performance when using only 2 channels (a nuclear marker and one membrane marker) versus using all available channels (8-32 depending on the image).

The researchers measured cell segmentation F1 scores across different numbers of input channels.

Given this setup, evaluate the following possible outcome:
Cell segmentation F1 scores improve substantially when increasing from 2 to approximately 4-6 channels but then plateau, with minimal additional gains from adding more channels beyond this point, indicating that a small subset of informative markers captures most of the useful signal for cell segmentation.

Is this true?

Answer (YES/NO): NO